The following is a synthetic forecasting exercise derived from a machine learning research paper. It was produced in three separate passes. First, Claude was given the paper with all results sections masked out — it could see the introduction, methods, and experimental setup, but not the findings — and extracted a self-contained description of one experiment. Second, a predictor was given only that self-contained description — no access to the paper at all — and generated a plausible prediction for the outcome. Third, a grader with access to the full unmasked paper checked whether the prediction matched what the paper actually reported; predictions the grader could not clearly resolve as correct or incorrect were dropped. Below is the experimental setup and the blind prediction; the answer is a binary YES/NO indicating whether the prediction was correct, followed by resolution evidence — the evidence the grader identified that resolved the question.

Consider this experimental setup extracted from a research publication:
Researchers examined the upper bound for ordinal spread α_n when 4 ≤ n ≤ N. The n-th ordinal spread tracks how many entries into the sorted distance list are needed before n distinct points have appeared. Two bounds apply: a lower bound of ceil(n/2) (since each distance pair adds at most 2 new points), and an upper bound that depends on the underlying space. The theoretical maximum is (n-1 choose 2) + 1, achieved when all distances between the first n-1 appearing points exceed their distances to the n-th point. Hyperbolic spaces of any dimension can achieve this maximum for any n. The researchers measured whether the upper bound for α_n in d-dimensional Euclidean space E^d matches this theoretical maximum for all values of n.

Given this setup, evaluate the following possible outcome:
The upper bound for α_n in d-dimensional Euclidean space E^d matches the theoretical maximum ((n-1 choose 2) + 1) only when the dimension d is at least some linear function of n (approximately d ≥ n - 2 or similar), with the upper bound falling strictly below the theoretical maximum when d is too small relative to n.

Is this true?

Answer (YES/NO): NO